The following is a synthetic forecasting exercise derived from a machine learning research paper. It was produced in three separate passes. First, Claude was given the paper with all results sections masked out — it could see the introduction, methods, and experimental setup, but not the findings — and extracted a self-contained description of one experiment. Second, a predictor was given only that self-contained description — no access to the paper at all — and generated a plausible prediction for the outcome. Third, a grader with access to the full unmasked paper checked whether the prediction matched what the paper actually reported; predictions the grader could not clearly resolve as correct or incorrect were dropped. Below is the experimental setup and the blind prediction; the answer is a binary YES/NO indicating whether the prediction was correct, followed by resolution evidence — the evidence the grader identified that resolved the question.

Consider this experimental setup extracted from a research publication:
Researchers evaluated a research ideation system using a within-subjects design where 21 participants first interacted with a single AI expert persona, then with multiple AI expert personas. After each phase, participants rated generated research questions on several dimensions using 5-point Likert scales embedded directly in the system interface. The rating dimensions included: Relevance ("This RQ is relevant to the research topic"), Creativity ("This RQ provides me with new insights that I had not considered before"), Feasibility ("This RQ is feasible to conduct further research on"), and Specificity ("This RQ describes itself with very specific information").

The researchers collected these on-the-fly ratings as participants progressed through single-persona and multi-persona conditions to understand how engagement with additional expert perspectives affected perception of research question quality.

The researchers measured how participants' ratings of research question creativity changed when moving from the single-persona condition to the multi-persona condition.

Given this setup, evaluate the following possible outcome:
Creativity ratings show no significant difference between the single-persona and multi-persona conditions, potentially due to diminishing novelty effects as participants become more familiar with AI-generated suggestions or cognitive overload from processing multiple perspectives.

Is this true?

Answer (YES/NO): YES